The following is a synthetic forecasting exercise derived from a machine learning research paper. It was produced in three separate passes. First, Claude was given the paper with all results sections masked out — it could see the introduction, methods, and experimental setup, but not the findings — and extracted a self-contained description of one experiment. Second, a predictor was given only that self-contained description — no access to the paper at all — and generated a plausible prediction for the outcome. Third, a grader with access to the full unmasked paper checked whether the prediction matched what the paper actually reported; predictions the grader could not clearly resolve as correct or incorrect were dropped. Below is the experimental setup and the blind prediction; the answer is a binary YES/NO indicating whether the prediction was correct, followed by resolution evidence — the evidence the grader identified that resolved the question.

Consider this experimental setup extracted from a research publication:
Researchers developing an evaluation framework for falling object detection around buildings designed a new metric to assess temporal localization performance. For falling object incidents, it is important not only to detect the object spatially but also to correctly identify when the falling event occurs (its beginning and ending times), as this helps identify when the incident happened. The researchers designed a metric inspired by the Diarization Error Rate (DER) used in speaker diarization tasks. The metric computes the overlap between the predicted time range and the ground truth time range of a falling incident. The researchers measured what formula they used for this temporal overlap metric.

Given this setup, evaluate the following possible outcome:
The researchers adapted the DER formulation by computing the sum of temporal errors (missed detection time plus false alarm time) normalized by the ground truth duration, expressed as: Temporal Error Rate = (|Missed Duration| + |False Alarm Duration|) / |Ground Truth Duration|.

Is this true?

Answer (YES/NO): NO